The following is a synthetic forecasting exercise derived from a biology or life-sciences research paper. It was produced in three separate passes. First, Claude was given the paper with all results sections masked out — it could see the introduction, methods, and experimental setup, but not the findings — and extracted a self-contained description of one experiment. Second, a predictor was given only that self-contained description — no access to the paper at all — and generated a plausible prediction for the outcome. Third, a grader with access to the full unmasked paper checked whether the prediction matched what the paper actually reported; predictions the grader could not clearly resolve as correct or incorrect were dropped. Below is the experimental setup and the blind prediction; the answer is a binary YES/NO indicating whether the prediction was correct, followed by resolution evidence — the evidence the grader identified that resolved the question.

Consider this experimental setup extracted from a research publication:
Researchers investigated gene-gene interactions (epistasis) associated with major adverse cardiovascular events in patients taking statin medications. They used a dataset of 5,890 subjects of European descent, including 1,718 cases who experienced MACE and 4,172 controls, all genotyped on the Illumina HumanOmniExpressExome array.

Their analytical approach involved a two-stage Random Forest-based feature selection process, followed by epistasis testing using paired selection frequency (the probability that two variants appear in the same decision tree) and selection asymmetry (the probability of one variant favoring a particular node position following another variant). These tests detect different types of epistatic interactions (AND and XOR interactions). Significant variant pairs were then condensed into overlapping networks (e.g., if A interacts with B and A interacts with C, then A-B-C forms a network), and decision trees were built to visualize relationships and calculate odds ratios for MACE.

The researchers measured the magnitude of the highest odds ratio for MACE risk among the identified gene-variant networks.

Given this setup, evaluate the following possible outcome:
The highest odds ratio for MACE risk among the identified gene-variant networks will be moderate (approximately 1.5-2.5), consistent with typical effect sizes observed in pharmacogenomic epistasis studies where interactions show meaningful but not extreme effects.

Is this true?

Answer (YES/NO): NO